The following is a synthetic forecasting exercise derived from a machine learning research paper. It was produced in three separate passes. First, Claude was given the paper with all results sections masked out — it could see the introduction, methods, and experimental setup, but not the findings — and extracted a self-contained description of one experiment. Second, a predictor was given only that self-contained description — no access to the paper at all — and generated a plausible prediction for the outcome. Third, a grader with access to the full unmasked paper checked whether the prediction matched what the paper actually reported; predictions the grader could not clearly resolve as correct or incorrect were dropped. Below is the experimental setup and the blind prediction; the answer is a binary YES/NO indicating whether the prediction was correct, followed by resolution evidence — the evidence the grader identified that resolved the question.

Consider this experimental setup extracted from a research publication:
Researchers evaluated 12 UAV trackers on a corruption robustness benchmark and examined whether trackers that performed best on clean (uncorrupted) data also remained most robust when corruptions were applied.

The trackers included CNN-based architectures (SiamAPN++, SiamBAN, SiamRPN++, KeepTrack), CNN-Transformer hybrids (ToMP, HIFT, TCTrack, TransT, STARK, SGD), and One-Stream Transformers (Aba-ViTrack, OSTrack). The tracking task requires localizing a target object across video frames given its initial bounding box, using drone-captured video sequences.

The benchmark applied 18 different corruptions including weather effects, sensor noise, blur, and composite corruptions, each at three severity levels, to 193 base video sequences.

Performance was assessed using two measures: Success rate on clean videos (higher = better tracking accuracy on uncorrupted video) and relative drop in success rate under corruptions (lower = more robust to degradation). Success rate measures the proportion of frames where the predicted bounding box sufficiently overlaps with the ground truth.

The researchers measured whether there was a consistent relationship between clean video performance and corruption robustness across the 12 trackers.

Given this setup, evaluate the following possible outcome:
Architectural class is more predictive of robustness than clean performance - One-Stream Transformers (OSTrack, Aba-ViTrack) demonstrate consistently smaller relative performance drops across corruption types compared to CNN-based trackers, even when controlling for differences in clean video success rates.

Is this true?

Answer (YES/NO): NO